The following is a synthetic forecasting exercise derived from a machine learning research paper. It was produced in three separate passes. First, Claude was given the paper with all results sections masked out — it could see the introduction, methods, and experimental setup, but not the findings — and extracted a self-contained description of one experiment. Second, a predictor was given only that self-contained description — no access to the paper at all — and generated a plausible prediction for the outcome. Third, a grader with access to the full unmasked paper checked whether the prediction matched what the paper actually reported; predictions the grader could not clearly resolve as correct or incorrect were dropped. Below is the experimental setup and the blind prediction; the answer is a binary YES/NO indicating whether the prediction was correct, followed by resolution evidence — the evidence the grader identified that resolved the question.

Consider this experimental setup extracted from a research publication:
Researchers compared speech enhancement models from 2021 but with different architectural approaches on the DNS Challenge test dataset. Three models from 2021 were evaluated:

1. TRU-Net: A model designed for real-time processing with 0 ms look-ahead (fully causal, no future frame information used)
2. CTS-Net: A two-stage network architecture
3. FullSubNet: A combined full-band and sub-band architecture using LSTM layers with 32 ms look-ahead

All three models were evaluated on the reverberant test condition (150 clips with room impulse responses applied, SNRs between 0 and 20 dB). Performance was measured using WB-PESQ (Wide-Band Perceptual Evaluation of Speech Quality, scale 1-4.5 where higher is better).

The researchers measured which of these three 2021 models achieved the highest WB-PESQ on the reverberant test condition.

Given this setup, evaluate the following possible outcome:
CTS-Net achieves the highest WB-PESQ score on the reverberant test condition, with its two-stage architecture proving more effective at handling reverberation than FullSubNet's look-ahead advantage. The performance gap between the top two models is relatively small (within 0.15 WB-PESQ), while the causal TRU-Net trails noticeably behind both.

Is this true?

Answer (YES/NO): NO